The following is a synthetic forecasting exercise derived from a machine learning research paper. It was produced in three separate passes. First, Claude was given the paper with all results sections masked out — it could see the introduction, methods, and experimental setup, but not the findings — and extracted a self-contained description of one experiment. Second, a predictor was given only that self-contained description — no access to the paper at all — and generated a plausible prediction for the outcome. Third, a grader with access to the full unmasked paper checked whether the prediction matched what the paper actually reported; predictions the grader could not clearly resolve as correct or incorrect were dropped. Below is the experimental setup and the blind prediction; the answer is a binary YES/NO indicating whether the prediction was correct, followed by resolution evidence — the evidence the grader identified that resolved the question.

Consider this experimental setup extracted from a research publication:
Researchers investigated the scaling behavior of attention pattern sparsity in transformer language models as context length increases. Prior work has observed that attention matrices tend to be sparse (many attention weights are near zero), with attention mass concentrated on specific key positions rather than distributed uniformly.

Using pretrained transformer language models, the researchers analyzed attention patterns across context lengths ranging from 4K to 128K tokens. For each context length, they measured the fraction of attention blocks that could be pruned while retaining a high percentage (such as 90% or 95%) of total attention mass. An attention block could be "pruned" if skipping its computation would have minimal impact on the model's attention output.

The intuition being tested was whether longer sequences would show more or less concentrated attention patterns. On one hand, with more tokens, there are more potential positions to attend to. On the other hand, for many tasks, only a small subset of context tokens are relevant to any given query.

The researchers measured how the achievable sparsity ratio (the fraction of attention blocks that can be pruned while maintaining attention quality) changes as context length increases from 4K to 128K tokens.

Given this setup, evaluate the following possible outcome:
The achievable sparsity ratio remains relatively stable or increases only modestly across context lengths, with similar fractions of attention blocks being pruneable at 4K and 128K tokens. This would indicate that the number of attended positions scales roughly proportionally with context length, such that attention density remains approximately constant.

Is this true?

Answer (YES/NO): NO